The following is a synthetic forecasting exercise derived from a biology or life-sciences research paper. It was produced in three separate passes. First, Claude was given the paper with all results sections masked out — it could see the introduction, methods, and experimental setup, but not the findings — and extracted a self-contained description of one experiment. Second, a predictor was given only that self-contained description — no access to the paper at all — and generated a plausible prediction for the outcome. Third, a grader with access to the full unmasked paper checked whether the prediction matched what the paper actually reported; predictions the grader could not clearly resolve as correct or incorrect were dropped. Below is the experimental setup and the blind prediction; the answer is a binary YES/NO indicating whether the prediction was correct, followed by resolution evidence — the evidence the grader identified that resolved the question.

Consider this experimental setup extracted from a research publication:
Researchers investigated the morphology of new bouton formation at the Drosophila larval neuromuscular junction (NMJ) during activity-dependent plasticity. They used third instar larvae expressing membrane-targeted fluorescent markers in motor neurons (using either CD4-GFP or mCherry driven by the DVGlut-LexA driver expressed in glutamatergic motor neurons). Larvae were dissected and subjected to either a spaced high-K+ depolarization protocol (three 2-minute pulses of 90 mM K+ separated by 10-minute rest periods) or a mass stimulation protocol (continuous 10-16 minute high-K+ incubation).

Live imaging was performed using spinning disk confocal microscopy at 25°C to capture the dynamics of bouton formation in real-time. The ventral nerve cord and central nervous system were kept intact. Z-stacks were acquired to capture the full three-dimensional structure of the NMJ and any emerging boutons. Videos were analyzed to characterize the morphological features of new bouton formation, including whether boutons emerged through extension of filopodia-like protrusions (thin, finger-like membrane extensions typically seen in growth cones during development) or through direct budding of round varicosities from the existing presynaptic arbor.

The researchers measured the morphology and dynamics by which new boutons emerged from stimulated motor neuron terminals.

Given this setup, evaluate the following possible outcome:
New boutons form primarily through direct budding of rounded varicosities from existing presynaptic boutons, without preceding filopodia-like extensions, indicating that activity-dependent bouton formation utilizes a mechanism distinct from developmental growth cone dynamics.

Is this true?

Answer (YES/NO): YES